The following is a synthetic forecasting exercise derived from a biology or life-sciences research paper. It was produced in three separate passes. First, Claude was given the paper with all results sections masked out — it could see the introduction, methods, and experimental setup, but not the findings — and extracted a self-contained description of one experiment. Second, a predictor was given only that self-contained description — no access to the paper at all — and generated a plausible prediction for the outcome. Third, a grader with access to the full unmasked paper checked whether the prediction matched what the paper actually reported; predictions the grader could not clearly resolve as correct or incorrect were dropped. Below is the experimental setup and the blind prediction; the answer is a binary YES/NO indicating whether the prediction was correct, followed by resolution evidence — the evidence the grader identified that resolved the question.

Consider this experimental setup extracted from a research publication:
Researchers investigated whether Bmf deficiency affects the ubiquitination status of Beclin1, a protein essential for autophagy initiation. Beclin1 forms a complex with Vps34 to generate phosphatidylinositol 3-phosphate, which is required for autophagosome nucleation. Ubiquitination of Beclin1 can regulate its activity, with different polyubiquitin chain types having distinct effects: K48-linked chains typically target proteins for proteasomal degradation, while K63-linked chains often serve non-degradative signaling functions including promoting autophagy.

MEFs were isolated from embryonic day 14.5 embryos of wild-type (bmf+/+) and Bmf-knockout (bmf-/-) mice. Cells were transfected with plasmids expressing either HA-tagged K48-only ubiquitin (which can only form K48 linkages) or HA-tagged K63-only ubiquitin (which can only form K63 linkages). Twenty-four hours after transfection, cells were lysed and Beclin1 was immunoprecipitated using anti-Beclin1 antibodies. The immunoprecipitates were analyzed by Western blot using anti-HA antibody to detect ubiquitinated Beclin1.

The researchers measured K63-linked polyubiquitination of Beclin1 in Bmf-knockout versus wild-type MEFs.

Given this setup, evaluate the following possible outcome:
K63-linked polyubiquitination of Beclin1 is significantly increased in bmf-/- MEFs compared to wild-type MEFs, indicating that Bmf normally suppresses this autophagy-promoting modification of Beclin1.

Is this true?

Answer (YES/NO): YES